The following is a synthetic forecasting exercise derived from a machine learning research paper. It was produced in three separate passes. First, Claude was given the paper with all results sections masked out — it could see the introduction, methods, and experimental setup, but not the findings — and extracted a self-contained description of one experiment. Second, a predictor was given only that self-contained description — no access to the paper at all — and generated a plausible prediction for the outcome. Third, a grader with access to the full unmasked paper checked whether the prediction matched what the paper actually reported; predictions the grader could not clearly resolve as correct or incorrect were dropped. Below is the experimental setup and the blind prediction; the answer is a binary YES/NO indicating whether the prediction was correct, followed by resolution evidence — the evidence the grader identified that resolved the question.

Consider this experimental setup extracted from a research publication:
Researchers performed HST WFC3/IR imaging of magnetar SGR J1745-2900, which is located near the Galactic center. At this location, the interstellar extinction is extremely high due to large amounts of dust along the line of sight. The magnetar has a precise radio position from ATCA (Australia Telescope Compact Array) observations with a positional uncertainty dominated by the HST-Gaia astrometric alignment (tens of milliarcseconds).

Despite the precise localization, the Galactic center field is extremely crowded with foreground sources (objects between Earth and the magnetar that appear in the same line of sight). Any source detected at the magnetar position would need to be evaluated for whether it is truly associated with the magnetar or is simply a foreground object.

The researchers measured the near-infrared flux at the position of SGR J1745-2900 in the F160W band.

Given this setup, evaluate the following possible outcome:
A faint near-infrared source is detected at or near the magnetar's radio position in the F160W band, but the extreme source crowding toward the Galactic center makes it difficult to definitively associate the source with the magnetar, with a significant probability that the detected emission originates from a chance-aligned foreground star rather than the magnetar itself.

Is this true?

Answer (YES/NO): NO